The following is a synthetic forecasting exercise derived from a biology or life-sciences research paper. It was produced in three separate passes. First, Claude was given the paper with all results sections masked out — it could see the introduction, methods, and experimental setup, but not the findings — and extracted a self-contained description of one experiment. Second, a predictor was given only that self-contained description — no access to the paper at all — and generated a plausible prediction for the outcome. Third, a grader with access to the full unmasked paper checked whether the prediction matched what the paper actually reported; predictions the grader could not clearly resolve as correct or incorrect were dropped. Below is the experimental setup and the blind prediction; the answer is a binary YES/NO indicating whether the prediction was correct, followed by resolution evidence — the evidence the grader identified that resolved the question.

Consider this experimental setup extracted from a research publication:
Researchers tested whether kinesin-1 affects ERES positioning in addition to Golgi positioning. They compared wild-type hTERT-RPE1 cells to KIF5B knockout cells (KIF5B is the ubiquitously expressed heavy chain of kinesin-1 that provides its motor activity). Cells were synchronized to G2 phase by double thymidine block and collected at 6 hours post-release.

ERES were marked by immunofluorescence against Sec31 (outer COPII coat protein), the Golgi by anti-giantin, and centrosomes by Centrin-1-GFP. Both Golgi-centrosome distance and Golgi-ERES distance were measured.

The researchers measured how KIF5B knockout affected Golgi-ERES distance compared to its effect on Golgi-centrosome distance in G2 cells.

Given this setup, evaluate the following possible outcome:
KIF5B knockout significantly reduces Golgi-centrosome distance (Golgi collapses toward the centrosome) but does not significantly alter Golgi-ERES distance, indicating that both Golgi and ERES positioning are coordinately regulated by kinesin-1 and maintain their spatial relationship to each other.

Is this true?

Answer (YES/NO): NO